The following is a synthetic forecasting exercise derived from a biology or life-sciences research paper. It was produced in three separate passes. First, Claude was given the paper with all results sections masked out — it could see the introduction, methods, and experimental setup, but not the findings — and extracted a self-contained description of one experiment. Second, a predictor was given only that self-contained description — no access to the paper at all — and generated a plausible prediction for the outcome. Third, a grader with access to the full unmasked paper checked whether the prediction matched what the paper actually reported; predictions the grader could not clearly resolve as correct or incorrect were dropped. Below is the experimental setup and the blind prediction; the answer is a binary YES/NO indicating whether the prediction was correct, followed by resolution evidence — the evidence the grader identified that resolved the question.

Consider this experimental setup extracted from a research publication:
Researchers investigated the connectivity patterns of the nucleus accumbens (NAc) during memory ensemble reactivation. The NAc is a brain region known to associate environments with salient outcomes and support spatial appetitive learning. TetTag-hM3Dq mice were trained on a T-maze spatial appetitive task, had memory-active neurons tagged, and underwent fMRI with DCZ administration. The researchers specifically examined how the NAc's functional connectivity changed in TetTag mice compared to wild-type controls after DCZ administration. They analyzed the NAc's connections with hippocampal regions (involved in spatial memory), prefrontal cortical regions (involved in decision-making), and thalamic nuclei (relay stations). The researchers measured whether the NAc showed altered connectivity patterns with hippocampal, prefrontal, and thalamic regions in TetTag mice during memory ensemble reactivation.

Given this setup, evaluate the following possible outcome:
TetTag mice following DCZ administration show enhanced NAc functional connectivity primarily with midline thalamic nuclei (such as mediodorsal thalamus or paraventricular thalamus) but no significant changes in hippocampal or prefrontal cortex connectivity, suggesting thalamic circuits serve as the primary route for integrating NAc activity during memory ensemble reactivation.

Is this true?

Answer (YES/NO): NO